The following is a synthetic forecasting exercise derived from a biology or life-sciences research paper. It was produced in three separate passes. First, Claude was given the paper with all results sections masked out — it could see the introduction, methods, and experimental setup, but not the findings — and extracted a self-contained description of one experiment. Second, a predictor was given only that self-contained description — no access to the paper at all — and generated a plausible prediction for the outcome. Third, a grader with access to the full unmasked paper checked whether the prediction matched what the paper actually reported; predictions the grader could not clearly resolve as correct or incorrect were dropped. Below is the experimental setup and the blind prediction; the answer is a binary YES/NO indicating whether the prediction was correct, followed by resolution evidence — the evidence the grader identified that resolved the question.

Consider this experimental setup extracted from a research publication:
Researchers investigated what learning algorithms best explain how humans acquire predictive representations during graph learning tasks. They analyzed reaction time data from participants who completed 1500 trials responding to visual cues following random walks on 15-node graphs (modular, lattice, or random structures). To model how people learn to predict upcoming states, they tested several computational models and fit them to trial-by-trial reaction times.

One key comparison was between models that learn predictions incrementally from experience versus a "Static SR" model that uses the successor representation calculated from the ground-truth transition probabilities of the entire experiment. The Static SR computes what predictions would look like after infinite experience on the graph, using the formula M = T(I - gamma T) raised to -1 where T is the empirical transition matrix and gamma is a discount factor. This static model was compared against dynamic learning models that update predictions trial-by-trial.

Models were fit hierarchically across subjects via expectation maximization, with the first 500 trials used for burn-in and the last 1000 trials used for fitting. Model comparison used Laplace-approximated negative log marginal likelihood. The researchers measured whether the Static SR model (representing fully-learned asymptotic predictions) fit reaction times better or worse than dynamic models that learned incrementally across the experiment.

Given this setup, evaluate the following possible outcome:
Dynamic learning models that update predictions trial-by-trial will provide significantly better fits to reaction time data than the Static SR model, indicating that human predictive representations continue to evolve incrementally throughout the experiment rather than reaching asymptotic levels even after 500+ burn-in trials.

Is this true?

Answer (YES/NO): YES